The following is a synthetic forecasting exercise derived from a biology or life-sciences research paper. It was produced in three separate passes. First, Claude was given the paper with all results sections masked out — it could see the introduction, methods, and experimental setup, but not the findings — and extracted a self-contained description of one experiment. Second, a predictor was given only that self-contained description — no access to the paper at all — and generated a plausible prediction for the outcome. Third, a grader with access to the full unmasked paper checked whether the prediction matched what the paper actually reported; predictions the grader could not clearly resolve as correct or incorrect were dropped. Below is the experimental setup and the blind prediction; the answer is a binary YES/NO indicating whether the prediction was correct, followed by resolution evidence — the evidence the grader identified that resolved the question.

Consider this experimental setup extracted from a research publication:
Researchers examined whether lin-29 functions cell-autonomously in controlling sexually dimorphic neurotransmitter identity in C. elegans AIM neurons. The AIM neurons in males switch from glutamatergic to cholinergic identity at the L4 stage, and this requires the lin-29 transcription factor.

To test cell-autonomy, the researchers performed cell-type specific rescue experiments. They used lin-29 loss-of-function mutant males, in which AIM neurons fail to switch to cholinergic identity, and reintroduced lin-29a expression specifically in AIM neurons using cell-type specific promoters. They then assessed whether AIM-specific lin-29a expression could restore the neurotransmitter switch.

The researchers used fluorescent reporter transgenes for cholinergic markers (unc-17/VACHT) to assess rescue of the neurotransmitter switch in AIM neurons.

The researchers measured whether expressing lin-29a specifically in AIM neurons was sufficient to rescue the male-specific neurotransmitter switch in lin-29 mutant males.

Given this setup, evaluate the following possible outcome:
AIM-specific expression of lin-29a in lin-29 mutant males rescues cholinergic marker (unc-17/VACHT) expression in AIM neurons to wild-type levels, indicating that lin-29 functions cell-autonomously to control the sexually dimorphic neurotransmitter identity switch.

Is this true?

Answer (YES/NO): YES